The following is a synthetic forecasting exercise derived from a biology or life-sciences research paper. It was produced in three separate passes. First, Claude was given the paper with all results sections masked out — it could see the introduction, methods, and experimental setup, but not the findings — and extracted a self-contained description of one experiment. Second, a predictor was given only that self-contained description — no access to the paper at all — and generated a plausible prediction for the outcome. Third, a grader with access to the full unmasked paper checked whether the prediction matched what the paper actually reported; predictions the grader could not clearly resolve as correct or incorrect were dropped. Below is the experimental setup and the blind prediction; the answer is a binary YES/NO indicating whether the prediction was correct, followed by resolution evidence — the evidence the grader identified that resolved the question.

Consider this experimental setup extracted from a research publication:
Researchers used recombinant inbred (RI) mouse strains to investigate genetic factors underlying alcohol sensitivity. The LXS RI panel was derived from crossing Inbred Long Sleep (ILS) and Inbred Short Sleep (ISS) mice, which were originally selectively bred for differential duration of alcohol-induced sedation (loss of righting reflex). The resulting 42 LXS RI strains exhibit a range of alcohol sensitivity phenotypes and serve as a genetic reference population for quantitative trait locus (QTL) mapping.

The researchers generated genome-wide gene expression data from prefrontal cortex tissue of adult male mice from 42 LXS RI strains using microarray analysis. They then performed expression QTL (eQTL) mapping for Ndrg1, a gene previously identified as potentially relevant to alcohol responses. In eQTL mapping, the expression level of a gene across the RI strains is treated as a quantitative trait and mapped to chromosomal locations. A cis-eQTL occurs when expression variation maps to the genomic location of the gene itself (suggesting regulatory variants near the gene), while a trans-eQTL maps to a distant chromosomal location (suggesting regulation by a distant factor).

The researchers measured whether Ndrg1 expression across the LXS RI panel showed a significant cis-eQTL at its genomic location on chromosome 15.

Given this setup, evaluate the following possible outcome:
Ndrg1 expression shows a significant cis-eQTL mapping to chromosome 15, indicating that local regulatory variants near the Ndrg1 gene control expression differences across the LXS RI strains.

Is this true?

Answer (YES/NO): YES